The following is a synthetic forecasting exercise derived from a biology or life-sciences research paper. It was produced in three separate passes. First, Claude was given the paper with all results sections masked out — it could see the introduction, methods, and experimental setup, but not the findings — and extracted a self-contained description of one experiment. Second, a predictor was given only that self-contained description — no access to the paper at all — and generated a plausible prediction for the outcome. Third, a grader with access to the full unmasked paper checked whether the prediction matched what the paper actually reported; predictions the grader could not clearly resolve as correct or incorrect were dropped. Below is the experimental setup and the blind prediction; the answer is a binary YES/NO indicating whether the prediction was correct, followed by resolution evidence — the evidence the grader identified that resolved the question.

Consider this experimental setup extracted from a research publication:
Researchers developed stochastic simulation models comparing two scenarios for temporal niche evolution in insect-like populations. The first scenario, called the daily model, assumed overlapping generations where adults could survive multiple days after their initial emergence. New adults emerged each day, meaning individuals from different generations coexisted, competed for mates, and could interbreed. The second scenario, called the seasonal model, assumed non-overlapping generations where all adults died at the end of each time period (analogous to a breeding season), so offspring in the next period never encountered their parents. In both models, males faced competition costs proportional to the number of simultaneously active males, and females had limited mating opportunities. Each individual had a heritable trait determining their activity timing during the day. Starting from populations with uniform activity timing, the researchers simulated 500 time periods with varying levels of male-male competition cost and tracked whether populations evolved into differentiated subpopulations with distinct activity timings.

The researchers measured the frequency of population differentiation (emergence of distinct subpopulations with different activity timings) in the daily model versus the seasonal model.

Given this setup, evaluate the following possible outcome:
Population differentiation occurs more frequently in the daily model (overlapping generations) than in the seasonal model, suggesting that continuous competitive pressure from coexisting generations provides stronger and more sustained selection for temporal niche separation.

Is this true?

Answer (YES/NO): YES